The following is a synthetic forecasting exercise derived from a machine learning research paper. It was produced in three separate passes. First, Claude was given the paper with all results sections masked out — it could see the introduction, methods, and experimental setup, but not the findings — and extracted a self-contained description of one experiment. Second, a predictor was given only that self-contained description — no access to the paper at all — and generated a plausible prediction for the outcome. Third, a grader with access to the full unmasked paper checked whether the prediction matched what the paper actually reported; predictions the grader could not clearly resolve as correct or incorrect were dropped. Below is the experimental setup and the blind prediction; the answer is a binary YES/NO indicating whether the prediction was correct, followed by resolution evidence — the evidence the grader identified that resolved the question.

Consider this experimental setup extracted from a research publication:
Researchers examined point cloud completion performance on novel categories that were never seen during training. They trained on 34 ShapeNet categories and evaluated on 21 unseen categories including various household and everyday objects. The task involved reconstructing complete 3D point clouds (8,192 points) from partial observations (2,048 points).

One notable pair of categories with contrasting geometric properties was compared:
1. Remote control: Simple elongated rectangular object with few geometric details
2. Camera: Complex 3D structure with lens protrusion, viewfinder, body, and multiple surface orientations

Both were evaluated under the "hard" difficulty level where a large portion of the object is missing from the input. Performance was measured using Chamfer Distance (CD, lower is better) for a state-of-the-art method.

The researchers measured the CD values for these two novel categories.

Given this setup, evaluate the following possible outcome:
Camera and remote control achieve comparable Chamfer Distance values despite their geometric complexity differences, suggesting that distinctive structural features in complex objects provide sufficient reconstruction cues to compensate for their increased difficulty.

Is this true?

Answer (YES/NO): NO